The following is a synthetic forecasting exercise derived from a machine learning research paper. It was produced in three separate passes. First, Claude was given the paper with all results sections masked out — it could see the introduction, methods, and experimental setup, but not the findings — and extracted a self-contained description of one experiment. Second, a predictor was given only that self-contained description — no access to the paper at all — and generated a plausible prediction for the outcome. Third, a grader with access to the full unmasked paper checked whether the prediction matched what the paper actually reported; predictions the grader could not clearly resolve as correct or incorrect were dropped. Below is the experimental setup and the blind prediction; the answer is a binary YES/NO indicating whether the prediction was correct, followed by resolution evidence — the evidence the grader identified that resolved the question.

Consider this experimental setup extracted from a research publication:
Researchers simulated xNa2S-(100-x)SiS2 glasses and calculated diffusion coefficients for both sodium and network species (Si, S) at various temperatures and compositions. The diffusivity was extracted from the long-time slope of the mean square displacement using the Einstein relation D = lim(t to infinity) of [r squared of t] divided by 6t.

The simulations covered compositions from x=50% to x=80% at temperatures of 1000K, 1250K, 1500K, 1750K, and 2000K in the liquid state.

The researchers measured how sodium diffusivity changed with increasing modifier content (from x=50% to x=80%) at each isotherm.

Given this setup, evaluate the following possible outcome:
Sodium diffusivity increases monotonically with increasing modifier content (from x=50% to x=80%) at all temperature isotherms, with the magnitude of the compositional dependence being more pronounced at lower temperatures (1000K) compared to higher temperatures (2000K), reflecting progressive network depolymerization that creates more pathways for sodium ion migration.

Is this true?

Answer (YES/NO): NO